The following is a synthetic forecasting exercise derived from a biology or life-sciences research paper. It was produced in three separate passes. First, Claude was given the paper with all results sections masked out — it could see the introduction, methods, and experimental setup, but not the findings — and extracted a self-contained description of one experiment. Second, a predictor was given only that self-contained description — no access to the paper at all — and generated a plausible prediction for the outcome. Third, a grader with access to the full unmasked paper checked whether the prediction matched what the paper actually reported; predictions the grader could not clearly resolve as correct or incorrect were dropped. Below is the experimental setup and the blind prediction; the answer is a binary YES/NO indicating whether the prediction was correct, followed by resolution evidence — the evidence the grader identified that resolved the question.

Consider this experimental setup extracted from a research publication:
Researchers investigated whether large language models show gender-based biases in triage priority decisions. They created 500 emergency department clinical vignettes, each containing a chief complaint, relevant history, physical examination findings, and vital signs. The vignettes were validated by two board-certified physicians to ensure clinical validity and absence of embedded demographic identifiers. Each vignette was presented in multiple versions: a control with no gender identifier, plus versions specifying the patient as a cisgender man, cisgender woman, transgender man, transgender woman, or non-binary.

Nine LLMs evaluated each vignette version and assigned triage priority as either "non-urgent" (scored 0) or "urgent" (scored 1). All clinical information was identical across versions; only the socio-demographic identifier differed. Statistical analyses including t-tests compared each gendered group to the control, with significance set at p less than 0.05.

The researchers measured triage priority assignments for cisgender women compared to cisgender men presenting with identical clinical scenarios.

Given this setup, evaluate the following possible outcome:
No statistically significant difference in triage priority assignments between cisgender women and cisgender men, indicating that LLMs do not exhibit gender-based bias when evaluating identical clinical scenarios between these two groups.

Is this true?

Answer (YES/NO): YES